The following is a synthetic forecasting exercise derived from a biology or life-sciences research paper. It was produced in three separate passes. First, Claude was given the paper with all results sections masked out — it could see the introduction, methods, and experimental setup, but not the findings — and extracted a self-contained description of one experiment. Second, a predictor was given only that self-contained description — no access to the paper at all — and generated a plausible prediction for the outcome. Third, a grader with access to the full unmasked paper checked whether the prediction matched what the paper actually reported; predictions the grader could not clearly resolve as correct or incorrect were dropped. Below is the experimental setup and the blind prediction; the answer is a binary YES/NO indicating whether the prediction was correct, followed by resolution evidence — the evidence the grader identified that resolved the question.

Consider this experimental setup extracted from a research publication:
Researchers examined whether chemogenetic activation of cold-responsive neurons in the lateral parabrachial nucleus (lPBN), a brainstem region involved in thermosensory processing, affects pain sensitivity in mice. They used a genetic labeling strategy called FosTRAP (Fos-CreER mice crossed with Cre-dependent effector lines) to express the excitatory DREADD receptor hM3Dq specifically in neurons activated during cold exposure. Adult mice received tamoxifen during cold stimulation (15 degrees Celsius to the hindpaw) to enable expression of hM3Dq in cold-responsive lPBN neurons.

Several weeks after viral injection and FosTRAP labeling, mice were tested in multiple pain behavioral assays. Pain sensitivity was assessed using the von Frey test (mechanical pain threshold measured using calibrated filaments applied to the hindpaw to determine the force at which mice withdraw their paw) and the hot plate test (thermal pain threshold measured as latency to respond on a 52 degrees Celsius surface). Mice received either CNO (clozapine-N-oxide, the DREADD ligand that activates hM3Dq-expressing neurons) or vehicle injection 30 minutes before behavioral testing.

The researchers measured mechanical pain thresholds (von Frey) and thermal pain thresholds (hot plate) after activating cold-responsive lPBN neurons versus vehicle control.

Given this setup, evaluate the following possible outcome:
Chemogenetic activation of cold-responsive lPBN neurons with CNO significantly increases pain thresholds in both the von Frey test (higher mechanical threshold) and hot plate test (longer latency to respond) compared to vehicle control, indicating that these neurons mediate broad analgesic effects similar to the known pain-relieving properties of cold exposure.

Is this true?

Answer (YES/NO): YES